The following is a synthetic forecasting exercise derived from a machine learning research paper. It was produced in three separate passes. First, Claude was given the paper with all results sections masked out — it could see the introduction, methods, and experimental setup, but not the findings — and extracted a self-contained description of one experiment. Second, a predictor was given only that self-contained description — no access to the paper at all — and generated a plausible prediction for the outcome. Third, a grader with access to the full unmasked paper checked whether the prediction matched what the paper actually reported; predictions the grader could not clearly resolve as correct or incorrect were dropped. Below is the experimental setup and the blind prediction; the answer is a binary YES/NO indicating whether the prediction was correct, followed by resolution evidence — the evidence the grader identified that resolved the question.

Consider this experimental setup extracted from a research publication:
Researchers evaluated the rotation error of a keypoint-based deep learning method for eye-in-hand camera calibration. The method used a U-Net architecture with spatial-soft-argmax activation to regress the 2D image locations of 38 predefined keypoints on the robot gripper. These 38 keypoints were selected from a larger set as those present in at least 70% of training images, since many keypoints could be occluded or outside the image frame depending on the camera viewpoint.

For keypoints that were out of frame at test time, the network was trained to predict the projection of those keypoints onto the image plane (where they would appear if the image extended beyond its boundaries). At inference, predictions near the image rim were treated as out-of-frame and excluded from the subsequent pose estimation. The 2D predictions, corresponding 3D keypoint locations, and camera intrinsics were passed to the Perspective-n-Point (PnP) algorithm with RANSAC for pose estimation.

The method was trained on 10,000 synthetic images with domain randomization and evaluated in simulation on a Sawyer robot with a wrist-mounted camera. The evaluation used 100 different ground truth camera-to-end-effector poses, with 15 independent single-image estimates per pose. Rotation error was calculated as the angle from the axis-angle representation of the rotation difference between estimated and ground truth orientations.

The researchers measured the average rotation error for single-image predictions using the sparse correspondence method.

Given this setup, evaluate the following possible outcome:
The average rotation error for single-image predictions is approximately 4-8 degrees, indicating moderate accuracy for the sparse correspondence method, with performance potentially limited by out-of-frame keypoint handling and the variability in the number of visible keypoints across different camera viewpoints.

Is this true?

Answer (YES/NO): NO